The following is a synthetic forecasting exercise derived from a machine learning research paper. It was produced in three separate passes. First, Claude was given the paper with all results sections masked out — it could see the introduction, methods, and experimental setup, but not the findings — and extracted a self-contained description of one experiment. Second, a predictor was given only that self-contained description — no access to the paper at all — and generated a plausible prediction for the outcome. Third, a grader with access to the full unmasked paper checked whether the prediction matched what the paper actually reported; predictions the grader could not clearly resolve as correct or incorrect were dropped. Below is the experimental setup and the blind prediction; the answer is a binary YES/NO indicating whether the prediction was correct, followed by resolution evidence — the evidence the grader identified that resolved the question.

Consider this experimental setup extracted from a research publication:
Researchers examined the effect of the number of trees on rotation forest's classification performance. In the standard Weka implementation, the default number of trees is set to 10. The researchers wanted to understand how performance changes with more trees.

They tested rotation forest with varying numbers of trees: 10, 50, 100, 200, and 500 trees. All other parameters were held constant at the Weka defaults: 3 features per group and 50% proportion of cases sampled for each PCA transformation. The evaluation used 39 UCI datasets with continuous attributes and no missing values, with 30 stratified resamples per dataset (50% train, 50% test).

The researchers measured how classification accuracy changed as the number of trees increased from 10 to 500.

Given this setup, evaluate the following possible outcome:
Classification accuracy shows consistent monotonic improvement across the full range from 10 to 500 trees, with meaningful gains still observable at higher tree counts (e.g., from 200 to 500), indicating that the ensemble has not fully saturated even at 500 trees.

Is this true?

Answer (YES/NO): NO